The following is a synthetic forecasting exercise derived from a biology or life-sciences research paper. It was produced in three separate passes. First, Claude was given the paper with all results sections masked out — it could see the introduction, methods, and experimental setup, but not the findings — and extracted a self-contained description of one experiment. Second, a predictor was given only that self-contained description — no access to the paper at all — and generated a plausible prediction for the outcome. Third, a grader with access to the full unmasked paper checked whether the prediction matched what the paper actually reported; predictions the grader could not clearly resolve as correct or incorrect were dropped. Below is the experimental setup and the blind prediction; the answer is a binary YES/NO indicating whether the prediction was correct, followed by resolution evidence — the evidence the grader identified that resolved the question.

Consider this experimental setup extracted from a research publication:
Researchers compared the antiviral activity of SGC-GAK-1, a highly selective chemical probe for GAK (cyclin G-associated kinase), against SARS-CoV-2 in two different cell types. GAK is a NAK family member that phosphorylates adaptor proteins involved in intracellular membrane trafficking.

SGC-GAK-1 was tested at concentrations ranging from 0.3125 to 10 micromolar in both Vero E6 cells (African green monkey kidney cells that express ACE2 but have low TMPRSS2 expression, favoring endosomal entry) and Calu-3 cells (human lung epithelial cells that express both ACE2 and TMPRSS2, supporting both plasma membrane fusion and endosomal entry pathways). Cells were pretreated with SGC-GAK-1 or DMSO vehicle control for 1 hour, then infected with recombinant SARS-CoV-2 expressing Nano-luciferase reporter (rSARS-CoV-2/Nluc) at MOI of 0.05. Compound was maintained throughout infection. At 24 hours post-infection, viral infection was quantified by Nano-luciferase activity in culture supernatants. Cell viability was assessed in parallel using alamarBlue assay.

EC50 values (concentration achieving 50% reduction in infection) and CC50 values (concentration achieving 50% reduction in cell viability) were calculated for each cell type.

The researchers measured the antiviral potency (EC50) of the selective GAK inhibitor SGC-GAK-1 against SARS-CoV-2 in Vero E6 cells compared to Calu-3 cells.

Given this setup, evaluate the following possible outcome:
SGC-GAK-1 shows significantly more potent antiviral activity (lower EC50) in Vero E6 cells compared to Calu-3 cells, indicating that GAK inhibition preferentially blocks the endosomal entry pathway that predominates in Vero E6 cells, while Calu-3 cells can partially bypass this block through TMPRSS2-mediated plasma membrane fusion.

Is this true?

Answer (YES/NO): YES